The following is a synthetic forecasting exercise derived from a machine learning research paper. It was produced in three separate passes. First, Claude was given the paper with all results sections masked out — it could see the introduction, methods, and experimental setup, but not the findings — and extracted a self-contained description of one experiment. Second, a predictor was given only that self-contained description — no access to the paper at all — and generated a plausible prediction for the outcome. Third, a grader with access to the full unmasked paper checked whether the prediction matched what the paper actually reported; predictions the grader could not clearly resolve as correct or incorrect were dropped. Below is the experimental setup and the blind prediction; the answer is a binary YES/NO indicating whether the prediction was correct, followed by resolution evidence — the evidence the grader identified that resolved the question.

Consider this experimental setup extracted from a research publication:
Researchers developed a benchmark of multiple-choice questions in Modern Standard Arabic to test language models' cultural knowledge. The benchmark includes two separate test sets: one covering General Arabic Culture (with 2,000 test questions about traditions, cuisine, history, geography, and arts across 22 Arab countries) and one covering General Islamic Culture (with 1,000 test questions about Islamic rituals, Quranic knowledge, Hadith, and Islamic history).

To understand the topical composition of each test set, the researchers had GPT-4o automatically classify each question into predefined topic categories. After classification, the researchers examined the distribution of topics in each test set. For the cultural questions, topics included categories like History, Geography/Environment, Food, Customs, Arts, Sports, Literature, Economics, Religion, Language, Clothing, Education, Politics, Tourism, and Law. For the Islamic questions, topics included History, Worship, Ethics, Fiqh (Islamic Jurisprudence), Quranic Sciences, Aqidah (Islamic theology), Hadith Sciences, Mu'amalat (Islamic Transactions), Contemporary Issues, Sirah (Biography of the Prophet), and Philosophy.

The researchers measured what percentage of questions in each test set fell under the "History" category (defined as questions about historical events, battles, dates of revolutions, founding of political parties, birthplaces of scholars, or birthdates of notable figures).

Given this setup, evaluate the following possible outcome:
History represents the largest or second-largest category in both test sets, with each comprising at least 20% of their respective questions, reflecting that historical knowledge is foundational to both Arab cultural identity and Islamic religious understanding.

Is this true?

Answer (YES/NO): YES